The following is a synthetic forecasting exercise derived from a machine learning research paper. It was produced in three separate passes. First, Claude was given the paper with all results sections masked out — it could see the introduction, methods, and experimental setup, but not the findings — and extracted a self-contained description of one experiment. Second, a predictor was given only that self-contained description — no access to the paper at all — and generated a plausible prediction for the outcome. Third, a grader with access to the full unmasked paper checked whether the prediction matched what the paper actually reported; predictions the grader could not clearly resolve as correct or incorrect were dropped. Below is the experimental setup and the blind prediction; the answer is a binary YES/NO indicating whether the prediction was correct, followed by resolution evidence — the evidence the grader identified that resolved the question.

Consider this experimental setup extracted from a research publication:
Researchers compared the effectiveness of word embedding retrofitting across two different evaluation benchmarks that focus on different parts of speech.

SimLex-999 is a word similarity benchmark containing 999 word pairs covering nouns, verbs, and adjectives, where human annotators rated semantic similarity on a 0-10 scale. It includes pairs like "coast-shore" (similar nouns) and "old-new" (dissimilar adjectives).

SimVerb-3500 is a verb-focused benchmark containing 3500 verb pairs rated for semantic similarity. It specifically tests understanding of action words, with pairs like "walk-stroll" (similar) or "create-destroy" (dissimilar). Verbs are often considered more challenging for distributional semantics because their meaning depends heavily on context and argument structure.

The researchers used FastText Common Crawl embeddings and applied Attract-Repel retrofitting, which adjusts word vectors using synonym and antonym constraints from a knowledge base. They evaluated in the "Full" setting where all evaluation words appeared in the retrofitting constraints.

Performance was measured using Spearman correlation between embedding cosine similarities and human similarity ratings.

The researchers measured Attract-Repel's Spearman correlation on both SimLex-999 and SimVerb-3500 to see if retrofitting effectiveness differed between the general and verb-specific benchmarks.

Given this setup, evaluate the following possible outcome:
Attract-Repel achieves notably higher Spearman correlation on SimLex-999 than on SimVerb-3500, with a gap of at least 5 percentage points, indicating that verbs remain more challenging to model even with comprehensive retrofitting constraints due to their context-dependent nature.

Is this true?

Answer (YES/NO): NO